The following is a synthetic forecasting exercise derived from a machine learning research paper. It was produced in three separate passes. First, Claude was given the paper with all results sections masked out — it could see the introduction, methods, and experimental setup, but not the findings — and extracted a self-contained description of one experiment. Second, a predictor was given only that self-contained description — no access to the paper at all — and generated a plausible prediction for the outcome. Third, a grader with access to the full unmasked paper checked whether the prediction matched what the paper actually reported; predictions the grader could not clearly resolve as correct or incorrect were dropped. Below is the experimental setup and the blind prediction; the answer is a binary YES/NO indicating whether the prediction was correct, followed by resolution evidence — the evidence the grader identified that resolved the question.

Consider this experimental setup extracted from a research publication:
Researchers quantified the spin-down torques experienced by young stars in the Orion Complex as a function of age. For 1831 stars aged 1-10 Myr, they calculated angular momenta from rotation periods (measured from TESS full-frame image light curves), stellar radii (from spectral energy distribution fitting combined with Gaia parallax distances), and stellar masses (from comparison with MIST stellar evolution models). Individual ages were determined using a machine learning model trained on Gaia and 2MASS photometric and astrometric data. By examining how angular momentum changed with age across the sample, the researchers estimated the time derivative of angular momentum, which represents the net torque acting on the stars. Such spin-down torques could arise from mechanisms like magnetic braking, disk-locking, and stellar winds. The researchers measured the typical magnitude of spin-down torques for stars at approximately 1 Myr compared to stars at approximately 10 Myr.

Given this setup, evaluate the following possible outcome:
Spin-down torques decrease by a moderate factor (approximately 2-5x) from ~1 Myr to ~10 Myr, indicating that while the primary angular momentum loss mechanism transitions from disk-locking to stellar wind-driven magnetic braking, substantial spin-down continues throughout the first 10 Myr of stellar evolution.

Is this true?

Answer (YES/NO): NO